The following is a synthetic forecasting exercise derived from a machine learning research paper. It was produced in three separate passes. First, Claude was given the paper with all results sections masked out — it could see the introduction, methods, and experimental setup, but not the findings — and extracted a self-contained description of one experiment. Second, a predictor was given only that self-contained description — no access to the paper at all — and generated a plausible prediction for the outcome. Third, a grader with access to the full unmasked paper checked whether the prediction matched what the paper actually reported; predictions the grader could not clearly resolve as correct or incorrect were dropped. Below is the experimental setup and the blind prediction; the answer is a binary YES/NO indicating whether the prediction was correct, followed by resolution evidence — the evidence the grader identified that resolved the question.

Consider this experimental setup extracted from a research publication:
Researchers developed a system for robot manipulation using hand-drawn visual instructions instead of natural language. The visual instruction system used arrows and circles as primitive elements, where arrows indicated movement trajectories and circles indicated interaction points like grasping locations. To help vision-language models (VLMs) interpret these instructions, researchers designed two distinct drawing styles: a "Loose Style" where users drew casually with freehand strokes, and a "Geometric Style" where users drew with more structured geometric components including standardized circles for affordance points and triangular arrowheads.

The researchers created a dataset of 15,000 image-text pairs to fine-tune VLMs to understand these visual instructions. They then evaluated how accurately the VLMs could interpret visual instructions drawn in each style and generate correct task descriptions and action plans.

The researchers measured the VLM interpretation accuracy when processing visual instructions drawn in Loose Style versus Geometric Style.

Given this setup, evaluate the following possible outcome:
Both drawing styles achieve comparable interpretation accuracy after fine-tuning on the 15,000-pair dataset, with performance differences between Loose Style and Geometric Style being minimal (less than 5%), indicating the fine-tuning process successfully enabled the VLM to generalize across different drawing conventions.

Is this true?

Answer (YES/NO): NO